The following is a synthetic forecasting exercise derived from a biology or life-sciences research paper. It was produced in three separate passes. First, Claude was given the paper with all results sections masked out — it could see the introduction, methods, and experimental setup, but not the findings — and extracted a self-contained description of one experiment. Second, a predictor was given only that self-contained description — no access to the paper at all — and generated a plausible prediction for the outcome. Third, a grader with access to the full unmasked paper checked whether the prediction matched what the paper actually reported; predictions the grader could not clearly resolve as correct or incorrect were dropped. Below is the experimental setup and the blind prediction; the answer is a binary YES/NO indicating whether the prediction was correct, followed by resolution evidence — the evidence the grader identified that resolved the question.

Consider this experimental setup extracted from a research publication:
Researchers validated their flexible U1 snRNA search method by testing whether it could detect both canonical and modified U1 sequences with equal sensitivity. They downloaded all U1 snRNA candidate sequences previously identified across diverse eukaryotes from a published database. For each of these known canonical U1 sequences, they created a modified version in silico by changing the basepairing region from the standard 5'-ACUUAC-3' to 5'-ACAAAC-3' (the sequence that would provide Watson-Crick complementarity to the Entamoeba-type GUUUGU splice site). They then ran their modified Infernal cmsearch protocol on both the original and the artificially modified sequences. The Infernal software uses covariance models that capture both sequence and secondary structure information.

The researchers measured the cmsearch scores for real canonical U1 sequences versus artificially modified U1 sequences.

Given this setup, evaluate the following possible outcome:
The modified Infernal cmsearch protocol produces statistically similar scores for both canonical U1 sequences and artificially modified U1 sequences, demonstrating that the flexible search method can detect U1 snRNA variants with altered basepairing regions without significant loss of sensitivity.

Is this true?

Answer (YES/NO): YES